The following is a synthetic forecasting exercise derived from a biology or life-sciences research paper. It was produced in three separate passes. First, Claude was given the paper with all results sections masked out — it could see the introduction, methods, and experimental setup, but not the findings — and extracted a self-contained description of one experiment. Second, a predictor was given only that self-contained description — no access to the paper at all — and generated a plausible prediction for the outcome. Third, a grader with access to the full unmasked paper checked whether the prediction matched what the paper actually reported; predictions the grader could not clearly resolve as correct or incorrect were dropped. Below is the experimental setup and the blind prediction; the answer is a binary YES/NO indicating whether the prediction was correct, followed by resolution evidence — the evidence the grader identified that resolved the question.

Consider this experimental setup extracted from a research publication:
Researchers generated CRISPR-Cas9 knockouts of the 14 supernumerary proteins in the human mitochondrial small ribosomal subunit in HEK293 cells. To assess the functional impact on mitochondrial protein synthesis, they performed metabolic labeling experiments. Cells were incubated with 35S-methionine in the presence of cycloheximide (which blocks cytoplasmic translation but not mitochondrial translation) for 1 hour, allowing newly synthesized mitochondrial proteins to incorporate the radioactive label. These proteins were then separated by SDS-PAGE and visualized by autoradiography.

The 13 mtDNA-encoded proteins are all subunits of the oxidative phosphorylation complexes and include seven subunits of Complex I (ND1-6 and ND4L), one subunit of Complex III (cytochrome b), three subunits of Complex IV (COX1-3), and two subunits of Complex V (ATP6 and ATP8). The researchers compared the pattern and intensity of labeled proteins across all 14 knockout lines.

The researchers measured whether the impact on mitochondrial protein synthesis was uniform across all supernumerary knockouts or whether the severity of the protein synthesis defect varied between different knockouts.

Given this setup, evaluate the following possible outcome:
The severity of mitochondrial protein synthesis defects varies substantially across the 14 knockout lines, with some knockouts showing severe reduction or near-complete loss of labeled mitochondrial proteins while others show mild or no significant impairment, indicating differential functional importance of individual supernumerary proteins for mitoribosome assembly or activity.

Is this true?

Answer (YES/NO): YES